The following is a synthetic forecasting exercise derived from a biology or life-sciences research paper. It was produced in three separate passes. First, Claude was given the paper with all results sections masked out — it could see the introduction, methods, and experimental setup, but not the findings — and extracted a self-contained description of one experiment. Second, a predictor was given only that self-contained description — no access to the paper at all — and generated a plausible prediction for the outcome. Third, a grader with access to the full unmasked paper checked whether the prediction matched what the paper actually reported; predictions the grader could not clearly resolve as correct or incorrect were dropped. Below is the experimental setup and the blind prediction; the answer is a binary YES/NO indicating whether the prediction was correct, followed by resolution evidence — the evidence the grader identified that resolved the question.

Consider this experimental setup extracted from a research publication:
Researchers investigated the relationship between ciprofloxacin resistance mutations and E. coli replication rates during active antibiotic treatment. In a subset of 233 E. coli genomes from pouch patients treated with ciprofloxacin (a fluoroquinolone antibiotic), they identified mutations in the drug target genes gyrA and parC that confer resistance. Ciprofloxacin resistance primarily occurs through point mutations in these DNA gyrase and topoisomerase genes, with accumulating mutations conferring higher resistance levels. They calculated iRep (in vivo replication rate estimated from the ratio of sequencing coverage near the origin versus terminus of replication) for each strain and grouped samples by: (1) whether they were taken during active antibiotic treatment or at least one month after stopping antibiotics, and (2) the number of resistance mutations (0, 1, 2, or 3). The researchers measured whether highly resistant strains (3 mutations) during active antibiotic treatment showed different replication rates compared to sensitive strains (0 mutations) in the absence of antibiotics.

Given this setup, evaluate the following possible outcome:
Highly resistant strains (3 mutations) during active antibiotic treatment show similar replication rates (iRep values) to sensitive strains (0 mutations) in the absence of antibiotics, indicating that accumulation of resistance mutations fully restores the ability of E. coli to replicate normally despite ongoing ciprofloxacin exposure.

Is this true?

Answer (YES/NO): YES